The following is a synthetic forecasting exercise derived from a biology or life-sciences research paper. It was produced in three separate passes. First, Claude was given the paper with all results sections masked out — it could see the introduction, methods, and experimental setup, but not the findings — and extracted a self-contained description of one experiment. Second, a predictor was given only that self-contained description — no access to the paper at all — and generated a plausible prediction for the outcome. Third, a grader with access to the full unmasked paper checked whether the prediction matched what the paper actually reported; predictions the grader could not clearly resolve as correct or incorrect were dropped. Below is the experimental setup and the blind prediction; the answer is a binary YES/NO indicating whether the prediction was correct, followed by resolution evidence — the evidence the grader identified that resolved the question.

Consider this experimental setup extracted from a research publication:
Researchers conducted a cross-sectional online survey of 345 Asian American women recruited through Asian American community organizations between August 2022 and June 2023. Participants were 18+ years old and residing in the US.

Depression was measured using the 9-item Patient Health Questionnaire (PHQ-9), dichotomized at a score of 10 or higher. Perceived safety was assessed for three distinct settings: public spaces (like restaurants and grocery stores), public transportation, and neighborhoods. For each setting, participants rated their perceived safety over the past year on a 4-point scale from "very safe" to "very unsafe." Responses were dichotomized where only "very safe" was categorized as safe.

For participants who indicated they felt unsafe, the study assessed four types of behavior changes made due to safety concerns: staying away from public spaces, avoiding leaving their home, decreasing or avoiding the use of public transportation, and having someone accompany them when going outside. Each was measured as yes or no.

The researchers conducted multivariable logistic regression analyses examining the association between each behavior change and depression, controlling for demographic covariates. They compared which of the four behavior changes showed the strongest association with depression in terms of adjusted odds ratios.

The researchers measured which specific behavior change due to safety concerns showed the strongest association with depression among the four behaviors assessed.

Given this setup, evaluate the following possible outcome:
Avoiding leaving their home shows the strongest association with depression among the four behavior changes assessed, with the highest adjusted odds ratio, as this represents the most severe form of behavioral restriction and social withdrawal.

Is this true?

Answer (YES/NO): YES